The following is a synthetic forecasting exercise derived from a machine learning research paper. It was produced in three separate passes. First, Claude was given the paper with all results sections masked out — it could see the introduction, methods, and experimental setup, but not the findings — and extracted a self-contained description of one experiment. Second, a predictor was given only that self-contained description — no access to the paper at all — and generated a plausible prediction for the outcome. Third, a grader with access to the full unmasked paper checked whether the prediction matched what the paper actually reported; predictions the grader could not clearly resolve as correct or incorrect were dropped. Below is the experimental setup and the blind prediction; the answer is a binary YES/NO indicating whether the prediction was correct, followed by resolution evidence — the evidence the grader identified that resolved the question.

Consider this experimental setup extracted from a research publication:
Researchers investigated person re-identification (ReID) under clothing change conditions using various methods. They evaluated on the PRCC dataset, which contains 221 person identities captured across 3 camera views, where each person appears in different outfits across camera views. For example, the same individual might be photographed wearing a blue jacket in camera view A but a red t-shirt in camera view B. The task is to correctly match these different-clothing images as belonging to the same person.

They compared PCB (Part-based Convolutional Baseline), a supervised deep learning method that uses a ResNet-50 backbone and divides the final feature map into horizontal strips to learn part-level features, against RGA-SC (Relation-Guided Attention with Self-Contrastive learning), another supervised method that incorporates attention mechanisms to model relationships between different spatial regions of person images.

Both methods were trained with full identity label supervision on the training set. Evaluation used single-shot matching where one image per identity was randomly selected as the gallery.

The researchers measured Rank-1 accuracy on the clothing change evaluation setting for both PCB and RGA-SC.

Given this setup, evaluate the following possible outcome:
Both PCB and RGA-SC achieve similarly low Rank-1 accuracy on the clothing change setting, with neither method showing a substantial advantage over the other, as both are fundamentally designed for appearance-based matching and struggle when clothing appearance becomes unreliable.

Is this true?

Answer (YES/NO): YES